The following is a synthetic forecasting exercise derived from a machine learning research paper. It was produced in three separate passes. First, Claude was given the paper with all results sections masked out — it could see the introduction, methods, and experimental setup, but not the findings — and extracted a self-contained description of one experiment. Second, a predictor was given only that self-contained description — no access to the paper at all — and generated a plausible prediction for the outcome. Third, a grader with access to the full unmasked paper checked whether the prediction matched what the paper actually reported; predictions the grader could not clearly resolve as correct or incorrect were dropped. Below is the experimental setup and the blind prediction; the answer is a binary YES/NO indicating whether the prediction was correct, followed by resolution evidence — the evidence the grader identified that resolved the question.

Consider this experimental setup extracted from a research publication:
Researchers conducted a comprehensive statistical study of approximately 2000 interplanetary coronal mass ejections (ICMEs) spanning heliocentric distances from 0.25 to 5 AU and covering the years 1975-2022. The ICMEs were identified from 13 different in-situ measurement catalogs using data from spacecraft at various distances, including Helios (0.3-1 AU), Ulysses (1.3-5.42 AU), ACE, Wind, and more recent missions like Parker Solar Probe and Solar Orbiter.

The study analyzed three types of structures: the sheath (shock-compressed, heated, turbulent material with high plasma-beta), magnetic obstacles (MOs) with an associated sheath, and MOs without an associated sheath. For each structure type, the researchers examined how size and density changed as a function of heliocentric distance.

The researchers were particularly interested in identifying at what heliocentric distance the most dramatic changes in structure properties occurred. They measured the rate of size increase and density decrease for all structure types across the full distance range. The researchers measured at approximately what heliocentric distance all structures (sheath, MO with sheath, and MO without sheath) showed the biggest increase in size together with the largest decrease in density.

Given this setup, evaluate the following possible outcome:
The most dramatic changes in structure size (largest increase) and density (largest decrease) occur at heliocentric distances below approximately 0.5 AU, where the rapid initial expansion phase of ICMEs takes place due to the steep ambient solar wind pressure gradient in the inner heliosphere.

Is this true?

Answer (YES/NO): NO